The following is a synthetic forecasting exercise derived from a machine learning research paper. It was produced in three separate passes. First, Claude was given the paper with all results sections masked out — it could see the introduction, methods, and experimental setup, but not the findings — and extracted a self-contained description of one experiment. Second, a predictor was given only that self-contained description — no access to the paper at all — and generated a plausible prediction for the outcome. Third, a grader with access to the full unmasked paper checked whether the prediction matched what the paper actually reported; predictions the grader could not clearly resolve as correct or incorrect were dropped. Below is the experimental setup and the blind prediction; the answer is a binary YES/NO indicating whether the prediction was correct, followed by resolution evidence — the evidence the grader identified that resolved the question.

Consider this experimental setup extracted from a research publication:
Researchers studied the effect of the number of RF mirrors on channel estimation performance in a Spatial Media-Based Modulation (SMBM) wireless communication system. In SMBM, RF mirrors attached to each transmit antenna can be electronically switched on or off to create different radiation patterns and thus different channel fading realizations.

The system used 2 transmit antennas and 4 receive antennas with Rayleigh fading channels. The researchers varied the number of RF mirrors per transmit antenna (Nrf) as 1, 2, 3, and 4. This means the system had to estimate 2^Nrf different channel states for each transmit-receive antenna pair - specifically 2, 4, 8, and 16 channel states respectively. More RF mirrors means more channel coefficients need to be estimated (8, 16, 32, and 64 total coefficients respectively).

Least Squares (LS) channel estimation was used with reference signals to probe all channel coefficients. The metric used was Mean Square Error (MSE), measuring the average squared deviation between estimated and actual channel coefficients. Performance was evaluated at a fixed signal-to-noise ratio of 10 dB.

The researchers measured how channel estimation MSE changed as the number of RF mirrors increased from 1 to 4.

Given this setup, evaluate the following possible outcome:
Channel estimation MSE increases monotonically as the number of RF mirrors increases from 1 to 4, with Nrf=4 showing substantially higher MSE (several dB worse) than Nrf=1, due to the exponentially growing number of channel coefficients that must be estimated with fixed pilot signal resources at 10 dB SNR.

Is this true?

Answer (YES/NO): NO